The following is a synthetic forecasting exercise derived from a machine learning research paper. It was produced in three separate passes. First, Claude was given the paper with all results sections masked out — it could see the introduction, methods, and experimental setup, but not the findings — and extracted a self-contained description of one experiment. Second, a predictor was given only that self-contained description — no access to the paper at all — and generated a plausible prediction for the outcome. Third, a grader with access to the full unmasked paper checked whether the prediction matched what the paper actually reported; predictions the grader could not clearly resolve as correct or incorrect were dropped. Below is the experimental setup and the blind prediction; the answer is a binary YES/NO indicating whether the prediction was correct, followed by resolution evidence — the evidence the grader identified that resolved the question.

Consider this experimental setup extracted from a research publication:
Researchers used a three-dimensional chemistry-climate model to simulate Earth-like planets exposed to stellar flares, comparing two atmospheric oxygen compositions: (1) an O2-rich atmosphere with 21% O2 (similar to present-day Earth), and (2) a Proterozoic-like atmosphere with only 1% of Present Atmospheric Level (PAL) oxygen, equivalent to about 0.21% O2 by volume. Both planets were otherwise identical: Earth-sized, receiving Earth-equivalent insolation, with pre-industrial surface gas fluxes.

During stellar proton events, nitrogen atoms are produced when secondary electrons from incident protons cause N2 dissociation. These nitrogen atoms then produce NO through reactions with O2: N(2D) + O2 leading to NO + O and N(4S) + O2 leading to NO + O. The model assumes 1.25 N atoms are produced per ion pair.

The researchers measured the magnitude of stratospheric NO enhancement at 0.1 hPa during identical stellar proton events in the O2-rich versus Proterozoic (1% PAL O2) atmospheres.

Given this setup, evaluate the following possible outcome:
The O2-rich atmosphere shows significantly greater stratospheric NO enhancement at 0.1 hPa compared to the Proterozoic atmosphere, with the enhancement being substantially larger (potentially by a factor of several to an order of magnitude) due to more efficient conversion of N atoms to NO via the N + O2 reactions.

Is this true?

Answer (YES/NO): NO